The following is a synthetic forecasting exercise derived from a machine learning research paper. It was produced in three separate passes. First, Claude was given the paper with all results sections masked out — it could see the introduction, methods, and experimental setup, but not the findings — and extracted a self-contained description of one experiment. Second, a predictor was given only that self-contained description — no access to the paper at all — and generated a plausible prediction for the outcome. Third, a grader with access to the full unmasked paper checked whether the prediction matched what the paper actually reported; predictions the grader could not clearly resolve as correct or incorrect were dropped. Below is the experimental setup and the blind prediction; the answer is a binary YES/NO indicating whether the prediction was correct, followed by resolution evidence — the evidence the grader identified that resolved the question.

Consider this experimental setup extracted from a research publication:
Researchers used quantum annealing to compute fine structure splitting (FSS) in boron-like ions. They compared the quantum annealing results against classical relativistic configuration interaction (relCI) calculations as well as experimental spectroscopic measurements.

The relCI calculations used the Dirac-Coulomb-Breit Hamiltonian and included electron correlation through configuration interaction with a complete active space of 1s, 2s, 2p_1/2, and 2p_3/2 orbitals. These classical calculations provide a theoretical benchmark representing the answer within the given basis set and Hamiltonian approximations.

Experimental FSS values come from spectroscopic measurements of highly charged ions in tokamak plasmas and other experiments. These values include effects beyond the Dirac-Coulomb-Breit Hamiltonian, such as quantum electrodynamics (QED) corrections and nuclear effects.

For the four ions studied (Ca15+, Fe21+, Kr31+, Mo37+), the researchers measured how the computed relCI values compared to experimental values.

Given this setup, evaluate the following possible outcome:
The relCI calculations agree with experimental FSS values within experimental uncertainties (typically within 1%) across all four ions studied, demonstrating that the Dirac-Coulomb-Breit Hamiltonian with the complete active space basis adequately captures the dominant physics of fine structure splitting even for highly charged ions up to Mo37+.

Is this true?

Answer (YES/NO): NO